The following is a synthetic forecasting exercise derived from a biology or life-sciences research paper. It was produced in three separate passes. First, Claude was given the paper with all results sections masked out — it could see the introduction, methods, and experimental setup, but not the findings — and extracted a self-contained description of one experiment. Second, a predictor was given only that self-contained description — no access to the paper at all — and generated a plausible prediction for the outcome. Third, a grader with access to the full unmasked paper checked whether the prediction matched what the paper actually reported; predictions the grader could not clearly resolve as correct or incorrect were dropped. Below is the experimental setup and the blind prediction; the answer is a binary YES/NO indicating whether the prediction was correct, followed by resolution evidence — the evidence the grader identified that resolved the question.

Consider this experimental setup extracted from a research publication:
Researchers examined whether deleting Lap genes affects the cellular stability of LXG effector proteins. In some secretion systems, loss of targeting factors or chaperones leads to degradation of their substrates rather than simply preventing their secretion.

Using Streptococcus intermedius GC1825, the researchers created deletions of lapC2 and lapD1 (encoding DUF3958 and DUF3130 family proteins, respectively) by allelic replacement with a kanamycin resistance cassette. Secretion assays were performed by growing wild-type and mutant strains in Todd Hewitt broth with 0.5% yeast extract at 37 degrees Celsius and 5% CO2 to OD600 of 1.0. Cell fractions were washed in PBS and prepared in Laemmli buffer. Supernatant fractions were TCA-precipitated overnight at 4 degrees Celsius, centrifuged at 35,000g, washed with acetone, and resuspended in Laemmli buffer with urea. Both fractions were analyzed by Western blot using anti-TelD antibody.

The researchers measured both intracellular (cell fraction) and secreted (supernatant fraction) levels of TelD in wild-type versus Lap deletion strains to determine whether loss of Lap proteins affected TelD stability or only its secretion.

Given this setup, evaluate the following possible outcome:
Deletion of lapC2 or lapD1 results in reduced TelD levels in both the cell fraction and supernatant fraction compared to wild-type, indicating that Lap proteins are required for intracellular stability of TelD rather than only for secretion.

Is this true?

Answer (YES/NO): YES